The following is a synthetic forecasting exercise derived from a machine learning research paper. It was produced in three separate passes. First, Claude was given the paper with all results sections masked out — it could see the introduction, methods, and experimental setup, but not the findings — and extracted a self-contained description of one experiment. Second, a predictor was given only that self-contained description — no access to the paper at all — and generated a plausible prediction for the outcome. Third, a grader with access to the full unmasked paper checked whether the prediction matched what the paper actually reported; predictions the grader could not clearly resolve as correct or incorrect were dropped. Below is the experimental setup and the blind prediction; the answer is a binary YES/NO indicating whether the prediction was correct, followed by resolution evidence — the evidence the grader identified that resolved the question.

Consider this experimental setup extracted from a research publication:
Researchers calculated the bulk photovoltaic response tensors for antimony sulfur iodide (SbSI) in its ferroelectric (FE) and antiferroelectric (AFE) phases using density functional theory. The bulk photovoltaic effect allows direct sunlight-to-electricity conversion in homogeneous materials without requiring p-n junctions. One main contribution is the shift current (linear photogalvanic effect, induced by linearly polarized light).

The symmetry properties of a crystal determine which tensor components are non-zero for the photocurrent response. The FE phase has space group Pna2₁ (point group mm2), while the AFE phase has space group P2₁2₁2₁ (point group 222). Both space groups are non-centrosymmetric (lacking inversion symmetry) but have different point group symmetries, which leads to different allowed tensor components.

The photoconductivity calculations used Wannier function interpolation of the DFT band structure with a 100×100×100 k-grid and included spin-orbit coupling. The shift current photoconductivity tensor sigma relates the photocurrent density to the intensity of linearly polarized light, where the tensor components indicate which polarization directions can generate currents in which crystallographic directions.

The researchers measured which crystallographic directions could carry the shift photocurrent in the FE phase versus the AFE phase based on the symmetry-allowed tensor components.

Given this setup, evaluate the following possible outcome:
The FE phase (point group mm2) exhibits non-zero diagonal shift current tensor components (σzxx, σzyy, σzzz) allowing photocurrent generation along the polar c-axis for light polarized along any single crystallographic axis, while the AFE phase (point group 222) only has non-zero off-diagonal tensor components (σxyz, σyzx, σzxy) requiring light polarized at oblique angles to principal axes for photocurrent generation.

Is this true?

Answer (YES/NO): NO